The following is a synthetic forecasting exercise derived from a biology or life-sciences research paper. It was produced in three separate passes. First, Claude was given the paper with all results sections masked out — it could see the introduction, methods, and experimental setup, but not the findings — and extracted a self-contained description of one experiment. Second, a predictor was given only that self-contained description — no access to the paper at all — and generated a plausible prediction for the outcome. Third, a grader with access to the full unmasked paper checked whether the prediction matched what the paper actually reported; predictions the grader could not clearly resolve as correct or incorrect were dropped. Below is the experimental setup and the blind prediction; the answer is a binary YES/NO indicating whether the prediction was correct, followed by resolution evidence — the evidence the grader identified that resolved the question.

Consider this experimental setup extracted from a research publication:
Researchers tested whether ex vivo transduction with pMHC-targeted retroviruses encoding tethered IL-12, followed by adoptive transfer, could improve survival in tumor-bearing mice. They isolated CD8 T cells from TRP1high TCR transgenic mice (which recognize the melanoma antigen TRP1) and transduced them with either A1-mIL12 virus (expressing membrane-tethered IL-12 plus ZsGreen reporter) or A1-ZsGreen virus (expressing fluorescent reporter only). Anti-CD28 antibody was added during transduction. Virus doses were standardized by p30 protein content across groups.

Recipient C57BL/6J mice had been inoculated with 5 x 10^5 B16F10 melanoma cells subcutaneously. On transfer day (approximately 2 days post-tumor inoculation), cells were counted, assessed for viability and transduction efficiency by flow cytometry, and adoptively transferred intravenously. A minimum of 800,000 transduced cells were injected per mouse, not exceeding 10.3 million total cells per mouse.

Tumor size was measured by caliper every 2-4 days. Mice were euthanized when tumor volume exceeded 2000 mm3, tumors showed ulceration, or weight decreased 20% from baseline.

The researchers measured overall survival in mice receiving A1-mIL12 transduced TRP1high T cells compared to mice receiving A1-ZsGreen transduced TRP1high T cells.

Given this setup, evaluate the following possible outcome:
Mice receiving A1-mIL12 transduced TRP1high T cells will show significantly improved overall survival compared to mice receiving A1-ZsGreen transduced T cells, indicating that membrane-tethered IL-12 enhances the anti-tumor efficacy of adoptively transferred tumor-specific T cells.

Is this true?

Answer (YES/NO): YES